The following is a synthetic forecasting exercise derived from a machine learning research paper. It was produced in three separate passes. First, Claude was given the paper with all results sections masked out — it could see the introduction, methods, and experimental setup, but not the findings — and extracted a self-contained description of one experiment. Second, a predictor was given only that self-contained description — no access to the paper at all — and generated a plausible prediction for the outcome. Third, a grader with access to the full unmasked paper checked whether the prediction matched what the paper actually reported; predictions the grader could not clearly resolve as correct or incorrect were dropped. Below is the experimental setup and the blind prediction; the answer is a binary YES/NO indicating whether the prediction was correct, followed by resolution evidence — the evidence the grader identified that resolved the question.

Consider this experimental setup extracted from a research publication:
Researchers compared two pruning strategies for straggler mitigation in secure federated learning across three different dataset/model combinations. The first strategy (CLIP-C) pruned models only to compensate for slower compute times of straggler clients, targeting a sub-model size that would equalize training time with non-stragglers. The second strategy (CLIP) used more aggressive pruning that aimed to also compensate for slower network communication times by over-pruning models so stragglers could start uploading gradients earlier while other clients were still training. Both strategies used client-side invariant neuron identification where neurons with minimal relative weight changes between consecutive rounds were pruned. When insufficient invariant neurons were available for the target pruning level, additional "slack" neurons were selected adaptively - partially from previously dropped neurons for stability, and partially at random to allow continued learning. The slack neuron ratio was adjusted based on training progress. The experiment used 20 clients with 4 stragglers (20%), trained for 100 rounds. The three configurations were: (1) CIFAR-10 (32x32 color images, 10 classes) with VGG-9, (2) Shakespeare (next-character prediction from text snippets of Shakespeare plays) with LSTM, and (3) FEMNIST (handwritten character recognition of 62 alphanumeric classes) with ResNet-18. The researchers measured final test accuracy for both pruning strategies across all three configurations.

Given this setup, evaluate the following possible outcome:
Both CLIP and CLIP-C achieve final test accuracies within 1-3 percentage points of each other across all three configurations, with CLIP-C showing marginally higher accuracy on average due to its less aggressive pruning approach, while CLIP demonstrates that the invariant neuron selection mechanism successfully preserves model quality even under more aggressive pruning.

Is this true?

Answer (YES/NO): YES